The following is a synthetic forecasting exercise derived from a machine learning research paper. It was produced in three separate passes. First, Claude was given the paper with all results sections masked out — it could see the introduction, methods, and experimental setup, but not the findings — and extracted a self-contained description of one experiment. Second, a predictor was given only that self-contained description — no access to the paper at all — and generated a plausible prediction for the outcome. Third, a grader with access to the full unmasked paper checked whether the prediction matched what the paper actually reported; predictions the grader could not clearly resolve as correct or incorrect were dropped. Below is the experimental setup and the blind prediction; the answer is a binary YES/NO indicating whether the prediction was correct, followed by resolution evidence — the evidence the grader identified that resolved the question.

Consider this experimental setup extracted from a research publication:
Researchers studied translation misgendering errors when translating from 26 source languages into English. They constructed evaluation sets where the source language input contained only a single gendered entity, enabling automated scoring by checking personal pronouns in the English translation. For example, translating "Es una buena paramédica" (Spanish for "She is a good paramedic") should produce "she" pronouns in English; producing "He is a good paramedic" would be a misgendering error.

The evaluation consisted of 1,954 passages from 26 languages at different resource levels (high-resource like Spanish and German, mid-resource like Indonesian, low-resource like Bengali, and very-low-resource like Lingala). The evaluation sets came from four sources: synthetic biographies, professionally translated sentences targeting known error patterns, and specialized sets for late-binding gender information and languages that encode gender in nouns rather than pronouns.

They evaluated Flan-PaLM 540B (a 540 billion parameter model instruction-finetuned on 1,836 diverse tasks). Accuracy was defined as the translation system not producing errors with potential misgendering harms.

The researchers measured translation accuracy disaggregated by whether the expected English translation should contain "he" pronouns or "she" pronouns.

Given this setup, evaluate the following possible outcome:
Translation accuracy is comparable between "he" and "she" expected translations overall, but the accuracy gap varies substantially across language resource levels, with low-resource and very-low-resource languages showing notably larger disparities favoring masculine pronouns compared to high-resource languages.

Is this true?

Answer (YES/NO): NO